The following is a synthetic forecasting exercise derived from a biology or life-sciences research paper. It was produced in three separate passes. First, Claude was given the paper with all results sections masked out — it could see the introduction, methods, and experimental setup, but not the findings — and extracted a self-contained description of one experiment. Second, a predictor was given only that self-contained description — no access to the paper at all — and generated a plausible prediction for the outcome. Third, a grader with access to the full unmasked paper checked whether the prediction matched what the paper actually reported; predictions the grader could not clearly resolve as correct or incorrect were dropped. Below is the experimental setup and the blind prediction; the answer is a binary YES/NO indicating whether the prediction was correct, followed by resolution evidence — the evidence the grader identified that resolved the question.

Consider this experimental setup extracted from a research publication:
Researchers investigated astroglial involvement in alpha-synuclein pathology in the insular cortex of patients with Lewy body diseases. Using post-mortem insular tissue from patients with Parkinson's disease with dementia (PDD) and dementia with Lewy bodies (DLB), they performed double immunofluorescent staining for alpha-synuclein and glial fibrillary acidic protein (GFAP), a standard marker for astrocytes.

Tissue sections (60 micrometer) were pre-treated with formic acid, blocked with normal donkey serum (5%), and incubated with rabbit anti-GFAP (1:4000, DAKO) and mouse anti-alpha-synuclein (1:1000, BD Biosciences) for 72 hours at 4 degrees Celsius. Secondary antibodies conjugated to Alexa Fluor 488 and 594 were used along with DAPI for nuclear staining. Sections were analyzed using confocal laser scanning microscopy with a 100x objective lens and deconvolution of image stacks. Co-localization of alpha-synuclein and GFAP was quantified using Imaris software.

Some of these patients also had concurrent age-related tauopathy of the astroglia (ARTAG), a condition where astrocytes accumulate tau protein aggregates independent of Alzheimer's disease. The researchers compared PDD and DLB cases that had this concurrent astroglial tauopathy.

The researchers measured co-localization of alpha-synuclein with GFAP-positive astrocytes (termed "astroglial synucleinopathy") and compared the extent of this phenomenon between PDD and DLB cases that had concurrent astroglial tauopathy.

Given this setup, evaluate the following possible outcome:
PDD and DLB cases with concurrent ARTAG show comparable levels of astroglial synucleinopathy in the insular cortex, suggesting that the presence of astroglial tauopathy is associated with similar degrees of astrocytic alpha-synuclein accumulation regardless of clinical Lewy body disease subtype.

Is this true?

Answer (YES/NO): YES